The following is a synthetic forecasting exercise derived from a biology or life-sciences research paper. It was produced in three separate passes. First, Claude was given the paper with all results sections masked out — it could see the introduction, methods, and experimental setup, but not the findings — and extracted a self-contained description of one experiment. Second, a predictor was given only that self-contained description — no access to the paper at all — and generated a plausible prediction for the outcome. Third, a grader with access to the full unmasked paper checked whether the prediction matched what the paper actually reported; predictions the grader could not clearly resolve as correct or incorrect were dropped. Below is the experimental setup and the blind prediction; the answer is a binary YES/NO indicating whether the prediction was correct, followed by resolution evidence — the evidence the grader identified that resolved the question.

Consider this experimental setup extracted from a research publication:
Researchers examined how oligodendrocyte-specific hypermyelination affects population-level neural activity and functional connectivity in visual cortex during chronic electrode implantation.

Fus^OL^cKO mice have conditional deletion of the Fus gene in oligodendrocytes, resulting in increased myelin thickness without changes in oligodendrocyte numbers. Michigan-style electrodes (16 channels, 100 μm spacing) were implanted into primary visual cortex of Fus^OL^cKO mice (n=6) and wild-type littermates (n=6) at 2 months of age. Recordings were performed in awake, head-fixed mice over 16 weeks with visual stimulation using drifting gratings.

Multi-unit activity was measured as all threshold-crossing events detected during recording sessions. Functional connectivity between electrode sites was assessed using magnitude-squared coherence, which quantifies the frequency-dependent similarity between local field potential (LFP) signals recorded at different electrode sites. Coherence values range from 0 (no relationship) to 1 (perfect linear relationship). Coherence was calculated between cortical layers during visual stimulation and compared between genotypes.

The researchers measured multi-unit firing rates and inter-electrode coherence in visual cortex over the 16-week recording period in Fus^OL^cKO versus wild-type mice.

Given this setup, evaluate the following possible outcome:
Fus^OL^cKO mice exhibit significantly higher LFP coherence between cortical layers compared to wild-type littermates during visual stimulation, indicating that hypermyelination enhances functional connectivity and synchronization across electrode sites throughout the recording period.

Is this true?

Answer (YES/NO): NO